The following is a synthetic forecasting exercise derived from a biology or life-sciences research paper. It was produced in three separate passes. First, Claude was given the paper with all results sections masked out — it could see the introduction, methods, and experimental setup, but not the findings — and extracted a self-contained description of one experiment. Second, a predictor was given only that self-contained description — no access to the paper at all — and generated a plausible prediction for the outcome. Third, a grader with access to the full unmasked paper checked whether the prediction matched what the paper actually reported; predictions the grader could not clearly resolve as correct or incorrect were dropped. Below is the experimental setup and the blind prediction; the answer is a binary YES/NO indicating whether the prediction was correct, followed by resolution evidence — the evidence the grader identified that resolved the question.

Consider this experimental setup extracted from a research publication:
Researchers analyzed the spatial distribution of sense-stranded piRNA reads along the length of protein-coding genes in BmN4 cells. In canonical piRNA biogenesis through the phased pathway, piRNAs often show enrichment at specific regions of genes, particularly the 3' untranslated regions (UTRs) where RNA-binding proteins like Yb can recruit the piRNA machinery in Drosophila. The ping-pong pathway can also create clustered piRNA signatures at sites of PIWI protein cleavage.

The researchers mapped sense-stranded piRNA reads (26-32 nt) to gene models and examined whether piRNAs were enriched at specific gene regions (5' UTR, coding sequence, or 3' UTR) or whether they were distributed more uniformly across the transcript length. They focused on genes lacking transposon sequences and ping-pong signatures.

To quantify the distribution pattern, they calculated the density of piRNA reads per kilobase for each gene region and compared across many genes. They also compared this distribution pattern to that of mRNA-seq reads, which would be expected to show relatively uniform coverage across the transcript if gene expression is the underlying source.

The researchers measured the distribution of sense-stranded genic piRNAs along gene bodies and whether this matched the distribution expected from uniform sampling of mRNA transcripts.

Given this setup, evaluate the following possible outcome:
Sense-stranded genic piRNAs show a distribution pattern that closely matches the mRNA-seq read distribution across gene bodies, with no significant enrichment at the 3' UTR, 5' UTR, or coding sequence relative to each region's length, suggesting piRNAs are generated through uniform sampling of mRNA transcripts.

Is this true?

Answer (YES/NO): YES